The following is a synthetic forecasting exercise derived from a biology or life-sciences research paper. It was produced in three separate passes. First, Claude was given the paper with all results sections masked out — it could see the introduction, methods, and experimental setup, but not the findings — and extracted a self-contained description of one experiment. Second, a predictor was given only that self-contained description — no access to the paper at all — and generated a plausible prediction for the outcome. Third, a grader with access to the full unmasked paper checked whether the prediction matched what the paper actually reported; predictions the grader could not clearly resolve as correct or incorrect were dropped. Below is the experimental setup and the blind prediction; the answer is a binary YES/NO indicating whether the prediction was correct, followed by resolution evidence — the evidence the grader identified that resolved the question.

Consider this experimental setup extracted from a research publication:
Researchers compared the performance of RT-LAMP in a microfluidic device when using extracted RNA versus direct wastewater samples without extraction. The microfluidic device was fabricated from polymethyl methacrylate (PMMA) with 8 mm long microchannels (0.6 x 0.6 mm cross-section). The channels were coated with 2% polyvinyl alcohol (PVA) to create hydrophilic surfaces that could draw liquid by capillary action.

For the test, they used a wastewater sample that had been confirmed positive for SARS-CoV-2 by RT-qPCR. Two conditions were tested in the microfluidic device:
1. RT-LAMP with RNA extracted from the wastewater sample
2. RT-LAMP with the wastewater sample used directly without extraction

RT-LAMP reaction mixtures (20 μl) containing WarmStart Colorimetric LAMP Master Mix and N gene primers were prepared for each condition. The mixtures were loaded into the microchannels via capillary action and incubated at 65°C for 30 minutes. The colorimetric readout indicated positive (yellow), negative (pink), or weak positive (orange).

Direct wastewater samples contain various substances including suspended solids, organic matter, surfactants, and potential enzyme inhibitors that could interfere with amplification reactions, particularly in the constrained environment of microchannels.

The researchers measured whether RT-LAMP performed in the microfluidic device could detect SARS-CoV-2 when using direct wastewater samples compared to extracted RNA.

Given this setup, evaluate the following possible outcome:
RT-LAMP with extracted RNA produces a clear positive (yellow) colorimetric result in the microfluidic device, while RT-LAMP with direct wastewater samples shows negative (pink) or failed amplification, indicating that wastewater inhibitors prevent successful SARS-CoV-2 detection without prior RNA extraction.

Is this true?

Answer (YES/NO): NO